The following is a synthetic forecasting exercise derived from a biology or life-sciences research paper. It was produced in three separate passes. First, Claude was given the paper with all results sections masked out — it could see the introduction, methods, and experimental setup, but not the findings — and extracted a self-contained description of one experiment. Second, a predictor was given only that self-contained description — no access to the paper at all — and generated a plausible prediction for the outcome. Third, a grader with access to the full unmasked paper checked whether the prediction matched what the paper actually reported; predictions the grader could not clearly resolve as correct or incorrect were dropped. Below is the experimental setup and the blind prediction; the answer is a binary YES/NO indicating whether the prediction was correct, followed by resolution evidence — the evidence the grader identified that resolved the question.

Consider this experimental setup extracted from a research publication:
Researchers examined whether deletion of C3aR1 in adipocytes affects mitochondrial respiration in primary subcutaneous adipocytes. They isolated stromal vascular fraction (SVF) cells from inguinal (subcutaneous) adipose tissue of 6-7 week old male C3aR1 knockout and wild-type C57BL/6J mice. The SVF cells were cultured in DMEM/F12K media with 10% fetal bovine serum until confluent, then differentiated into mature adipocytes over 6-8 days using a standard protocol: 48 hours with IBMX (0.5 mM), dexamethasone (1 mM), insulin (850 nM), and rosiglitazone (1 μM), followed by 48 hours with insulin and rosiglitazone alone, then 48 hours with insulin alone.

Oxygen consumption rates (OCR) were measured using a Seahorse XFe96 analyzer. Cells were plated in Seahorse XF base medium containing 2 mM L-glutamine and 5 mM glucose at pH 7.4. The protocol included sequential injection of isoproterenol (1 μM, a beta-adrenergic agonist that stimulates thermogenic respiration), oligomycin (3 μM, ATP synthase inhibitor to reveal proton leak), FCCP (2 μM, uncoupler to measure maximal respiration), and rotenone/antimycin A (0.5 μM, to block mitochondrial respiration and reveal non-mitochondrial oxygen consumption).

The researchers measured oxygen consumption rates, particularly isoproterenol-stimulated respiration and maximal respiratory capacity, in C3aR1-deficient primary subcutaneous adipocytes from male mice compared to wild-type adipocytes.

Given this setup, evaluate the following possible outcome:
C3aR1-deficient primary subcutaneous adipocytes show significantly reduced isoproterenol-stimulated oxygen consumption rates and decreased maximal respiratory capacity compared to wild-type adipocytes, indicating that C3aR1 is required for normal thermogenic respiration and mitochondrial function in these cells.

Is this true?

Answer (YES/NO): NO